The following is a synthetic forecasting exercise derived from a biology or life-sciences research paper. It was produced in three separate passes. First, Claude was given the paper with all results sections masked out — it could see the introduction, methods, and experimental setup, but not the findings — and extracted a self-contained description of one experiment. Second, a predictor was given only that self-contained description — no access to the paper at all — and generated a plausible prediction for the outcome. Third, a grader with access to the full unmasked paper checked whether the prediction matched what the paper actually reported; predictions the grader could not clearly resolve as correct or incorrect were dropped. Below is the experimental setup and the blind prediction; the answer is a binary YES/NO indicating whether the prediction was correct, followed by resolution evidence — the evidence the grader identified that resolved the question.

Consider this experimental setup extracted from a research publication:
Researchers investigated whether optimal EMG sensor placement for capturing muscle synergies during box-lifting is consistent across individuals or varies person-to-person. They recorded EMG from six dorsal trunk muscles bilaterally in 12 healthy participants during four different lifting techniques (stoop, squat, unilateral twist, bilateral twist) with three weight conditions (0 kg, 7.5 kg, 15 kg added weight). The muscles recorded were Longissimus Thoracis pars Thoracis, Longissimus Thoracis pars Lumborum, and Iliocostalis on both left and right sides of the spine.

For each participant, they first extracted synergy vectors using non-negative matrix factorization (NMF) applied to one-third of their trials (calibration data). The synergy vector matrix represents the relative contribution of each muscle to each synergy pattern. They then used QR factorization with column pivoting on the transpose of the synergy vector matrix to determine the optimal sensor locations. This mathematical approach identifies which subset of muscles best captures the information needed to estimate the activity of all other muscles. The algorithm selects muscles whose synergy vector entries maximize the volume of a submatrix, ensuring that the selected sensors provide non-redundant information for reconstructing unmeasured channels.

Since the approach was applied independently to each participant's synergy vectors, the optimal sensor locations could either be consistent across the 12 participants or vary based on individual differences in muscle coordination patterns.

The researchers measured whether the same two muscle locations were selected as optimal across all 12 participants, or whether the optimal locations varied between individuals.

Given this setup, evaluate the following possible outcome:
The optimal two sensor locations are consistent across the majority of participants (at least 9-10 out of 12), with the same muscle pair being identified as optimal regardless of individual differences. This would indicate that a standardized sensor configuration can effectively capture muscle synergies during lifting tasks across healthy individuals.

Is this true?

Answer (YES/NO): NO